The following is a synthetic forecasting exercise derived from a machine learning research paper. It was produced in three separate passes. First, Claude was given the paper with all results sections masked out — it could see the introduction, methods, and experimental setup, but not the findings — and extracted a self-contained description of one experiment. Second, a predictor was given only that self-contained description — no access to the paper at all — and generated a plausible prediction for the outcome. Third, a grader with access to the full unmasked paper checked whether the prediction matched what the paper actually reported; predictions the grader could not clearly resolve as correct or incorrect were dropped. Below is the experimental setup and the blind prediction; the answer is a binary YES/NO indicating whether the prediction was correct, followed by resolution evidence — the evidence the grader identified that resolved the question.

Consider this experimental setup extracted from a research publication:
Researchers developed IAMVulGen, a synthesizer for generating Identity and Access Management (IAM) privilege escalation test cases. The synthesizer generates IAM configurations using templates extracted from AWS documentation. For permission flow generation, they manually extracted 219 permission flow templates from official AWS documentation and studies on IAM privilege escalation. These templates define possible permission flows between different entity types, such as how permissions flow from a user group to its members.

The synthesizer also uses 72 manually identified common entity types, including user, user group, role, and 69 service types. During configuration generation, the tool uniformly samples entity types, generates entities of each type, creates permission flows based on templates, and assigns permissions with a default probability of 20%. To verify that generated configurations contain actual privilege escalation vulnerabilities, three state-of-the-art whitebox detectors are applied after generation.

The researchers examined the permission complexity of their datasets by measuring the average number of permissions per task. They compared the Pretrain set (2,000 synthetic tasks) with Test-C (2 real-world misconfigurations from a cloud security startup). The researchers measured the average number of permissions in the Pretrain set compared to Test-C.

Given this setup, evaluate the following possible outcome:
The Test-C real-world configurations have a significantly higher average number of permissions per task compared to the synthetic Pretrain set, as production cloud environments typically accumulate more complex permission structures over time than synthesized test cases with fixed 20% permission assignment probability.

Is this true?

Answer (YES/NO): YES